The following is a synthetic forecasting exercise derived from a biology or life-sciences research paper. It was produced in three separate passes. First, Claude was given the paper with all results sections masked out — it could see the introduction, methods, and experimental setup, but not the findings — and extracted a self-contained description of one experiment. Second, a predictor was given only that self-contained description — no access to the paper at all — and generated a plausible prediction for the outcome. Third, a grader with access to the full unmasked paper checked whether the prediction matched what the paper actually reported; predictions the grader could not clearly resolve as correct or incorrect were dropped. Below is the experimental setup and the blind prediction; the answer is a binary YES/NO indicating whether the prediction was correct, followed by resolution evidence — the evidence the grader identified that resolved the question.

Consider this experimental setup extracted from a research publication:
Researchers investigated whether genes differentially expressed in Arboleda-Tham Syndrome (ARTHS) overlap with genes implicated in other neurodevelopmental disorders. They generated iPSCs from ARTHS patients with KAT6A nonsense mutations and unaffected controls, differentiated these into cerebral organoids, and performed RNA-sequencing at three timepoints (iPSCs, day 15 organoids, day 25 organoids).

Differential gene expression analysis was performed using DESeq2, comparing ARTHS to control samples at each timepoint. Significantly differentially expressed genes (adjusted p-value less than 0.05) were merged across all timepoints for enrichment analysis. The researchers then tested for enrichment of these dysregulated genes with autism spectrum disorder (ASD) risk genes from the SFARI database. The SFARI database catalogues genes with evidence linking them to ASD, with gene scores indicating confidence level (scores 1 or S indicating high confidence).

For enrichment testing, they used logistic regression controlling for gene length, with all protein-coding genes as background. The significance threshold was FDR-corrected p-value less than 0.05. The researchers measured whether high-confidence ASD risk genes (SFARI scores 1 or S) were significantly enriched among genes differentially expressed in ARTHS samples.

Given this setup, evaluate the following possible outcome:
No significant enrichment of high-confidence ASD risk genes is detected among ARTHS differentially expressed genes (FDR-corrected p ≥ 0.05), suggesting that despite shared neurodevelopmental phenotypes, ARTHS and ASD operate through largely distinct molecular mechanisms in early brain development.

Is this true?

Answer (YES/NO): NO